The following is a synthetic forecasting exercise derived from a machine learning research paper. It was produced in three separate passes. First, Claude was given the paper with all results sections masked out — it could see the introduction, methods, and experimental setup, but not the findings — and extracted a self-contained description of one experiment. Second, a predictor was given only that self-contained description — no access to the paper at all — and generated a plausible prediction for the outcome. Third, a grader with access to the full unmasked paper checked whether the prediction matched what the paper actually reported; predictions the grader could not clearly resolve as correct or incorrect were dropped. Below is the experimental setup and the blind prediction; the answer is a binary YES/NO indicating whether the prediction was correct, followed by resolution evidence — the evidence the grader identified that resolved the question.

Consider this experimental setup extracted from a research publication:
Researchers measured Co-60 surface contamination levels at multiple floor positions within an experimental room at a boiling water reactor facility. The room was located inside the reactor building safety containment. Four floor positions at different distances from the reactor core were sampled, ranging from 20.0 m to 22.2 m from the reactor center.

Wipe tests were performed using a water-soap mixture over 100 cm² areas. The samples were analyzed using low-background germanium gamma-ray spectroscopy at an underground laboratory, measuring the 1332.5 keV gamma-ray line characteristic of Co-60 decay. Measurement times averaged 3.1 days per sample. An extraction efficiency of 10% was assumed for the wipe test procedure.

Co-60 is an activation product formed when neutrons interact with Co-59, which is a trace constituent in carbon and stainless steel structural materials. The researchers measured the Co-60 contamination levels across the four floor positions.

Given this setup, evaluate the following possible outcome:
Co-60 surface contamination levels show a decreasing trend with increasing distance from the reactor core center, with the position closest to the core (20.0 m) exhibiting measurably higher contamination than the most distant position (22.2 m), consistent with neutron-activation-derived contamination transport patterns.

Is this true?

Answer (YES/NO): NO